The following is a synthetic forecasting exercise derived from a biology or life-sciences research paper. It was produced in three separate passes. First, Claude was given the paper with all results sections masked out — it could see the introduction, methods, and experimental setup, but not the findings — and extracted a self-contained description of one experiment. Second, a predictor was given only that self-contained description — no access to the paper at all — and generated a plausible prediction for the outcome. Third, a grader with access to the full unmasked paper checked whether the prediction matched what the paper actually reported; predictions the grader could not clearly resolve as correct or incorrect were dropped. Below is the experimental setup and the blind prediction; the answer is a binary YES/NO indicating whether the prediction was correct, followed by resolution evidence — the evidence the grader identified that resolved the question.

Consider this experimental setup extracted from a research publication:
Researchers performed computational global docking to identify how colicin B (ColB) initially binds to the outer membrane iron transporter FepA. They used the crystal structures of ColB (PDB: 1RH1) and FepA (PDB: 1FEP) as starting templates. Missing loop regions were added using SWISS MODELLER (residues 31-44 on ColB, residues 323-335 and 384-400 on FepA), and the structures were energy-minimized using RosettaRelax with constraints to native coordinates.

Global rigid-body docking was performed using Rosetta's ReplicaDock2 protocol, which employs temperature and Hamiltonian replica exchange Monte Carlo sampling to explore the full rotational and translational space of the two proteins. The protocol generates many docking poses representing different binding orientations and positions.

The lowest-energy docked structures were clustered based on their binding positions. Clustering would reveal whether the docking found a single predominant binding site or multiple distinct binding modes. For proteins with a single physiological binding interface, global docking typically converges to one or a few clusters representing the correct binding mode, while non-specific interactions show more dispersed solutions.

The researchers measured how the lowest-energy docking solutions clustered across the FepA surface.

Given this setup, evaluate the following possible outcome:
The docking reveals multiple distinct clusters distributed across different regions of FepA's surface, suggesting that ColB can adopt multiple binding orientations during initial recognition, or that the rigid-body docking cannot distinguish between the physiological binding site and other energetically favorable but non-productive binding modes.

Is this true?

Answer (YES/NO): NO